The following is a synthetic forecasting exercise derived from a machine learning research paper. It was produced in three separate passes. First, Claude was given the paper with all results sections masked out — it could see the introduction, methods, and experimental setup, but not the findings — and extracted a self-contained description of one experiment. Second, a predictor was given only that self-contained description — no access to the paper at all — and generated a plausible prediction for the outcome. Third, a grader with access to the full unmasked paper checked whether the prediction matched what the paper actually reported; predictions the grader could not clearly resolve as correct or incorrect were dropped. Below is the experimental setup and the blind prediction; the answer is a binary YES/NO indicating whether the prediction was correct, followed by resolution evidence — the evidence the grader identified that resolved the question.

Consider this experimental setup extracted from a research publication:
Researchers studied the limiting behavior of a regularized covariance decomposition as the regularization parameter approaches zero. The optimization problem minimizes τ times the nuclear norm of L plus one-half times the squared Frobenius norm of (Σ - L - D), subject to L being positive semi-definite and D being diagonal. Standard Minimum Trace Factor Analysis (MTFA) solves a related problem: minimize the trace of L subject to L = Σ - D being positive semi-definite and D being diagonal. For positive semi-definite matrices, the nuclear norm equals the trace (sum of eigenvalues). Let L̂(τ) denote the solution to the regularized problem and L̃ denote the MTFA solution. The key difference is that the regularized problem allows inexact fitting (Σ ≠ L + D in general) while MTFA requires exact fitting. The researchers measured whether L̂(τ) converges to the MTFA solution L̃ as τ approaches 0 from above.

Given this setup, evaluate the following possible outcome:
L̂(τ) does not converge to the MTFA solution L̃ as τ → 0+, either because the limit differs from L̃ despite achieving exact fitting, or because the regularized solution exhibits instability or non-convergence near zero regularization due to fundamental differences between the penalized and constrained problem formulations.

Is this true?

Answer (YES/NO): NO